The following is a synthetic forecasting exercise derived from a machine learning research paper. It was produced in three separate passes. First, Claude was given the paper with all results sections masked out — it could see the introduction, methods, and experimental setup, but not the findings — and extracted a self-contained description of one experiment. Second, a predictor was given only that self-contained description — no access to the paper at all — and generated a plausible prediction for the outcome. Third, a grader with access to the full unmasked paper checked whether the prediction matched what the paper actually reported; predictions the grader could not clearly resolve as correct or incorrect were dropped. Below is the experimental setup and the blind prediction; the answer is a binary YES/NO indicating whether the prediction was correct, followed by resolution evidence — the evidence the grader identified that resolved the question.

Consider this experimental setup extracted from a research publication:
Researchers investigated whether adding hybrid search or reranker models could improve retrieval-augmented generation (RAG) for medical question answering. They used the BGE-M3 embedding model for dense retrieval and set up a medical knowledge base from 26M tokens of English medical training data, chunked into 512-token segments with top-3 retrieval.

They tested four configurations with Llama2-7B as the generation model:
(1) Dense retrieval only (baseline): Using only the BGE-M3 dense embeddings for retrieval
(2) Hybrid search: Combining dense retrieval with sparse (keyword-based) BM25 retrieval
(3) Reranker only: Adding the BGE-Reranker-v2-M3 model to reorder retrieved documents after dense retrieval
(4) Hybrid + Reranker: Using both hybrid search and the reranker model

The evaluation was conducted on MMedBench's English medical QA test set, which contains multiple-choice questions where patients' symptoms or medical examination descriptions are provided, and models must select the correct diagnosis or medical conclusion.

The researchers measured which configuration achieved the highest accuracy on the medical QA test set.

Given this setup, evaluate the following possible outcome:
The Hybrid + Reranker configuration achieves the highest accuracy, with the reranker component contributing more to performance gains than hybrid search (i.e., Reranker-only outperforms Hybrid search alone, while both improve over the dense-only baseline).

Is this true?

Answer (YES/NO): NO